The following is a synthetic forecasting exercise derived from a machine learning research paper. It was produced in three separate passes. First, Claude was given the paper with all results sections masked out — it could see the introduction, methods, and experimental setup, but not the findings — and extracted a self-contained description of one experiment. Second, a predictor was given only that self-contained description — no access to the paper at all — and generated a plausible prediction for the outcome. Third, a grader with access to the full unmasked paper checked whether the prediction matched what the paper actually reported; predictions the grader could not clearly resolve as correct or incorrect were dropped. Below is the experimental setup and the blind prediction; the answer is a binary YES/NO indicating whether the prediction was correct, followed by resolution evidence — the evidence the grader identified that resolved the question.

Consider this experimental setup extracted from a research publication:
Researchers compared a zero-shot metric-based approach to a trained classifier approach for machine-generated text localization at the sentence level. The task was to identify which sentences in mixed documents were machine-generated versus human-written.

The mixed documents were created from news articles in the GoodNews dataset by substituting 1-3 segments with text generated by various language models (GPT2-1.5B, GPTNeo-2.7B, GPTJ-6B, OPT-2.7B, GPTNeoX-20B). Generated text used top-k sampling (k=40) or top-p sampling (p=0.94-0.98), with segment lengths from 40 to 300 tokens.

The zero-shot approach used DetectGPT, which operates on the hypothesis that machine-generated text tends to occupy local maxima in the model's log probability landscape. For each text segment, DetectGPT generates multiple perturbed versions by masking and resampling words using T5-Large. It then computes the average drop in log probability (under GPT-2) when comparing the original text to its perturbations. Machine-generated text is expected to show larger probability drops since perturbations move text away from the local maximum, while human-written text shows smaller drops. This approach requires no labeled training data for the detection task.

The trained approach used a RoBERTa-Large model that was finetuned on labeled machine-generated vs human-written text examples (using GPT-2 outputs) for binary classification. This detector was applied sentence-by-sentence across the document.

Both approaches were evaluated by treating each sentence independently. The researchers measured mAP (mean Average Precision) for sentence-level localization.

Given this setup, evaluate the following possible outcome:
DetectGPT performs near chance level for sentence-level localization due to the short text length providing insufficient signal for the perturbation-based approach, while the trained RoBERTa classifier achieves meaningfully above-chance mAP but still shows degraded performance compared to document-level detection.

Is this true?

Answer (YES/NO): NO